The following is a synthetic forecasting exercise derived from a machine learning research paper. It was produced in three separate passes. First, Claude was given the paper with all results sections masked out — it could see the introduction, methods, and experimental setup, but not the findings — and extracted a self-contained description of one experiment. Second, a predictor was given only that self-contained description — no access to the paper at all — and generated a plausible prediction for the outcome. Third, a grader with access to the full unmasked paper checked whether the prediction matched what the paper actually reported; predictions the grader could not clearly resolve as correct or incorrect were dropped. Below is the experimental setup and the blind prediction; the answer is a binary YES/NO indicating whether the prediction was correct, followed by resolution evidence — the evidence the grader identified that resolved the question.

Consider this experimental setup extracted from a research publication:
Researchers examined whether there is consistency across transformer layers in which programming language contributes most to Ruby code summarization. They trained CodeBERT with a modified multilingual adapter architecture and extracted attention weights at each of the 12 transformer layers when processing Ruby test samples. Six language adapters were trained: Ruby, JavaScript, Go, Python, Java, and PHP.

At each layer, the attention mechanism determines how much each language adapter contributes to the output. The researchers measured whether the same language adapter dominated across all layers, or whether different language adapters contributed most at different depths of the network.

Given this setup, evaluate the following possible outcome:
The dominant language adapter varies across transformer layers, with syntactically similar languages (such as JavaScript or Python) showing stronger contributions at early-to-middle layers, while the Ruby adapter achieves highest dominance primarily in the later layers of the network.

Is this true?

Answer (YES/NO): NO